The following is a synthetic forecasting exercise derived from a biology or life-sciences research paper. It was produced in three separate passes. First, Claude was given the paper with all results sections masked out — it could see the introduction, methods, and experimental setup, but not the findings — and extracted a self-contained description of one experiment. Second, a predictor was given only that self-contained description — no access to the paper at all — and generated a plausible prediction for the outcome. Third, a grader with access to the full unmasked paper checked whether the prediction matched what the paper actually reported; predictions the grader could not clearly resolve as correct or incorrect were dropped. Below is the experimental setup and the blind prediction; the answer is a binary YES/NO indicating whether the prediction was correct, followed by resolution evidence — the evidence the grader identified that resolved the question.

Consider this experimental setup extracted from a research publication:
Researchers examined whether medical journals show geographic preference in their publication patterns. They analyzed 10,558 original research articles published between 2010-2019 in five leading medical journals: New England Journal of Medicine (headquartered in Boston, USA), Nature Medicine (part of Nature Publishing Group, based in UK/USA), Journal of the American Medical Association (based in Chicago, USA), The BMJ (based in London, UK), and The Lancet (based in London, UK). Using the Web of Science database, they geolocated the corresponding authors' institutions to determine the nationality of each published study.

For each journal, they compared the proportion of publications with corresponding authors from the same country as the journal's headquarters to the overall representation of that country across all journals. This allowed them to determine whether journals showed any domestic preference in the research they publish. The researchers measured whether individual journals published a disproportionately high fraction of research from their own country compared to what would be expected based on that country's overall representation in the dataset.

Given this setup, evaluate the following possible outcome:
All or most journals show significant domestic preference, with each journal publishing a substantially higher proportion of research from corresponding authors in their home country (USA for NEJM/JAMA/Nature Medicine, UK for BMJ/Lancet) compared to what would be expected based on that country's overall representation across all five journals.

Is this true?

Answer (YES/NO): YES